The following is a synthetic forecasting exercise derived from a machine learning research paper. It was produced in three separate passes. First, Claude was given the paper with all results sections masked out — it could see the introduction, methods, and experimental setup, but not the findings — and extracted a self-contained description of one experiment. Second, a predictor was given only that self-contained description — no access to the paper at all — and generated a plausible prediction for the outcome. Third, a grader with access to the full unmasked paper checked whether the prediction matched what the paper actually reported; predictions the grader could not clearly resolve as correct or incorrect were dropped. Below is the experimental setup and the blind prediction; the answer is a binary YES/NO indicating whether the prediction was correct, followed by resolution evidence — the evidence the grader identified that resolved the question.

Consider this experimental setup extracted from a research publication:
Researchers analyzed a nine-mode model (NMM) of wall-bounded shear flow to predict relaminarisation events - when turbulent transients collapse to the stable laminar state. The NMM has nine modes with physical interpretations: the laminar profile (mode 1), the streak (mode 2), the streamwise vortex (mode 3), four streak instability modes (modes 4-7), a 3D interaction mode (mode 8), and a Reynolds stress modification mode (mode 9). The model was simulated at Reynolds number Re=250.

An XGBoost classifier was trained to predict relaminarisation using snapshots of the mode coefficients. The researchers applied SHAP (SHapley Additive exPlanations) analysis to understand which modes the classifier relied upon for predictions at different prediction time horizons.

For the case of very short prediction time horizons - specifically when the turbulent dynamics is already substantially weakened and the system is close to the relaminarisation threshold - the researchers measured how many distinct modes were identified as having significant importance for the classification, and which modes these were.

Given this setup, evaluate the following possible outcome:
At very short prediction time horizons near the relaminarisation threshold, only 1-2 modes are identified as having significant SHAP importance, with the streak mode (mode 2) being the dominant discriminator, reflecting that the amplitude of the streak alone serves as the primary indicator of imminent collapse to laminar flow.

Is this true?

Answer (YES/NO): NO